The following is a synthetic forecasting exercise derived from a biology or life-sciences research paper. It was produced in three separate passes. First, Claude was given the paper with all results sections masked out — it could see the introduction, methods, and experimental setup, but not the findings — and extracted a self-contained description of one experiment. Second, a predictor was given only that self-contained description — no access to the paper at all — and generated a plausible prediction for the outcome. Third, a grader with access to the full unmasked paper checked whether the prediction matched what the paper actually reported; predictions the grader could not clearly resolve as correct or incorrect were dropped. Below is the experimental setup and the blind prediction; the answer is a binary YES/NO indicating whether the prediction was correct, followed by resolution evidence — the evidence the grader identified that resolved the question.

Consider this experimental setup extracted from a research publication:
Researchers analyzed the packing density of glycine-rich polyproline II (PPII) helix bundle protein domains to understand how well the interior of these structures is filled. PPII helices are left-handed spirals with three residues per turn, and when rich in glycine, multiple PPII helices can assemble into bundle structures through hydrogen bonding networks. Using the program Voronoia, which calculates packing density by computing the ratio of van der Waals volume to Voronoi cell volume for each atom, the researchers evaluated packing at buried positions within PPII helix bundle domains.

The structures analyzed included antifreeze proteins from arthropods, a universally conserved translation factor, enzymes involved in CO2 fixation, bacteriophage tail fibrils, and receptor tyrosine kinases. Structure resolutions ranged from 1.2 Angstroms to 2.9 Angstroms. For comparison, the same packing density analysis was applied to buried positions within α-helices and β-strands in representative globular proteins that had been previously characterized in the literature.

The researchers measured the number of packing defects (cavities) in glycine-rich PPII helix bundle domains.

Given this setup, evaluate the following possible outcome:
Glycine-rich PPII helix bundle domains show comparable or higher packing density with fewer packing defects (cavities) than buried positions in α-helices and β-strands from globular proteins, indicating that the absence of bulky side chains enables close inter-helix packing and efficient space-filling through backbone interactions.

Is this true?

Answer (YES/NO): NO